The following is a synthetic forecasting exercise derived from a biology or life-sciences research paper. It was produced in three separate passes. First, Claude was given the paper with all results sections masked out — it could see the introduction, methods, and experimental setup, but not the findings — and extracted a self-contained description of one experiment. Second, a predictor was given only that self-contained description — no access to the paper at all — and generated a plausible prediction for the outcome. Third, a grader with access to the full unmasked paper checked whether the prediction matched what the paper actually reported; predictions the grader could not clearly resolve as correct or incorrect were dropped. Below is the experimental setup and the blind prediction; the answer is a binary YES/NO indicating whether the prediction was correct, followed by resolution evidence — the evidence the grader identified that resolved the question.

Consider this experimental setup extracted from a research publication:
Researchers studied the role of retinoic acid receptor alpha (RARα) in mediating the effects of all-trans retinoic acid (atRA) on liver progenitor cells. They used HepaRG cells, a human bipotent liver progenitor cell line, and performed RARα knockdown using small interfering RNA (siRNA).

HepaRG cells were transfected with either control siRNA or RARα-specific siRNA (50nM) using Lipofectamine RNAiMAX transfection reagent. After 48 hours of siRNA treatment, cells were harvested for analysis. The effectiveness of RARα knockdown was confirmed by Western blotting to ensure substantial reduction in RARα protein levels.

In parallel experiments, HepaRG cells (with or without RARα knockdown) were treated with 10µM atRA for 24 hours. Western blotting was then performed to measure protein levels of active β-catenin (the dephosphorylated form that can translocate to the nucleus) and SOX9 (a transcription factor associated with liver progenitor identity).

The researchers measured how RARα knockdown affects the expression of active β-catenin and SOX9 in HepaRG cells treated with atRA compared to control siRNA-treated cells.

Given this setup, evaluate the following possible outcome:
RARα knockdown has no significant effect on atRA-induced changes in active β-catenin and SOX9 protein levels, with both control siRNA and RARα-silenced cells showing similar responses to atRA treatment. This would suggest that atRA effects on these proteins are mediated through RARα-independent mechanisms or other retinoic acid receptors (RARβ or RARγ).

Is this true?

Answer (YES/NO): NO